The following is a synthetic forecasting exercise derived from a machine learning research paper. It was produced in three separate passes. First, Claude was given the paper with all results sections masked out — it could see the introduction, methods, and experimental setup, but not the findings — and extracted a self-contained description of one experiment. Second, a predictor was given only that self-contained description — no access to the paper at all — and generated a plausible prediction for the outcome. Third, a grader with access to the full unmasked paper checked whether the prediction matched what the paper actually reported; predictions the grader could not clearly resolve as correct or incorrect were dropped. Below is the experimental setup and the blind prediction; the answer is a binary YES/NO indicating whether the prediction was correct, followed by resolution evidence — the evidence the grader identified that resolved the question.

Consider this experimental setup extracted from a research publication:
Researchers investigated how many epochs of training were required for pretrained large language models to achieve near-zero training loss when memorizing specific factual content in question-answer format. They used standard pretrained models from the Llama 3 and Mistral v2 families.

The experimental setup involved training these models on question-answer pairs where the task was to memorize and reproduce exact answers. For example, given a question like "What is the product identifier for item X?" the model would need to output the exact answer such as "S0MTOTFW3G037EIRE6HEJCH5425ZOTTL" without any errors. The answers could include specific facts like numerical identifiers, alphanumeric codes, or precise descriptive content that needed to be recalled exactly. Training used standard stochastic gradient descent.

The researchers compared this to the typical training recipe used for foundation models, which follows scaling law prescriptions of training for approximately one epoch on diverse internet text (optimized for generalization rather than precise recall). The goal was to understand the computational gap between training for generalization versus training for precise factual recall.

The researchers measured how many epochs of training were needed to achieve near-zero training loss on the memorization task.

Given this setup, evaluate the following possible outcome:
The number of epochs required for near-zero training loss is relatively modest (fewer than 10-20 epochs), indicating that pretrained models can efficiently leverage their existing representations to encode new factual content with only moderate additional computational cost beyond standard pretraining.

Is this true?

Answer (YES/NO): NO